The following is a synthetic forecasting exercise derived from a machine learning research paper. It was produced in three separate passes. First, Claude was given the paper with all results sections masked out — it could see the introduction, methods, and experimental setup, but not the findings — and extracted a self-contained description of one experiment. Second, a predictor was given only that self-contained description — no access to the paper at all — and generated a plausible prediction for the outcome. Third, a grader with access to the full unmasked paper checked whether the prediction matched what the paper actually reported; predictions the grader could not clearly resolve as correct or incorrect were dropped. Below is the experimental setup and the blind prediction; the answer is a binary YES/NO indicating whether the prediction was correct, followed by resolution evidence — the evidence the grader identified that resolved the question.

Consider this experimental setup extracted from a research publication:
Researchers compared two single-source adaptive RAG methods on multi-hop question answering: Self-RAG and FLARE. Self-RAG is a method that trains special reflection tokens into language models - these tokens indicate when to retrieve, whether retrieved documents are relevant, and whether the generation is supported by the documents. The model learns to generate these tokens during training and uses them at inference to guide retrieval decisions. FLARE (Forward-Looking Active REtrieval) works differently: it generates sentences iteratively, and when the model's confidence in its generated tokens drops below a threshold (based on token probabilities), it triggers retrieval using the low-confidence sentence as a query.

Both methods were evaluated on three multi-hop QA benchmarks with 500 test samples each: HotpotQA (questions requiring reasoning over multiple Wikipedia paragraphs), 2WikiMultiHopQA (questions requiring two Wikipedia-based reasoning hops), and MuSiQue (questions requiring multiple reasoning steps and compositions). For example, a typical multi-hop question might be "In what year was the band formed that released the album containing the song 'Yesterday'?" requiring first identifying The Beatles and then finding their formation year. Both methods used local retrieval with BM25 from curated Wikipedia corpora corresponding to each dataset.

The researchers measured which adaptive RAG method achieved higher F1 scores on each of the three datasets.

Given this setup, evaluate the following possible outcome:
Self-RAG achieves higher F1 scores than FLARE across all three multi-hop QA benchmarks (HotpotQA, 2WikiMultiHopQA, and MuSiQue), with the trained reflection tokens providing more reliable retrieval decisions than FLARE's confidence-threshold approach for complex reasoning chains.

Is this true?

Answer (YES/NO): NO